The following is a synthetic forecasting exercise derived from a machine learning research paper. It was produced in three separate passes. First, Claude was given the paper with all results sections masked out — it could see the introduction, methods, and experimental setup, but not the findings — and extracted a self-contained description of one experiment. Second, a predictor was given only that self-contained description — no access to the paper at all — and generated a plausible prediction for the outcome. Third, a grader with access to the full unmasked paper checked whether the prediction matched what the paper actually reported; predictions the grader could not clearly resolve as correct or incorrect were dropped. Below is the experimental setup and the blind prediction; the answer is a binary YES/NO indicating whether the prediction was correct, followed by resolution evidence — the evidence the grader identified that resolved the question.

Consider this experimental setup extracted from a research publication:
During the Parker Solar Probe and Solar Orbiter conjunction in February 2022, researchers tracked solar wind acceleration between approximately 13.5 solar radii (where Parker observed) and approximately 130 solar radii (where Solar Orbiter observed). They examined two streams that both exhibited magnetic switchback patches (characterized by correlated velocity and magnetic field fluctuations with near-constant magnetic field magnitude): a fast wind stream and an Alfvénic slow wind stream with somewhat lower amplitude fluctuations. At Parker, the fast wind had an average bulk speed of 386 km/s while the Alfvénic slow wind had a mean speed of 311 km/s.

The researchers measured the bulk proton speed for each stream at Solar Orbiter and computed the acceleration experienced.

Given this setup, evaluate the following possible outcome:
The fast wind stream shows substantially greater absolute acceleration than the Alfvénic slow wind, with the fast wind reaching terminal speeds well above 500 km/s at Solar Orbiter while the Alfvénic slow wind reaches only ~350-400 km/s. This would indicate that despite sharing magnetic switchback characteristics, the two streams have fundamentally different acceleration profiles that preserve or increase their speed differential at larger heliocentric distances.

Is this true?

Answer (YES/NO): NO